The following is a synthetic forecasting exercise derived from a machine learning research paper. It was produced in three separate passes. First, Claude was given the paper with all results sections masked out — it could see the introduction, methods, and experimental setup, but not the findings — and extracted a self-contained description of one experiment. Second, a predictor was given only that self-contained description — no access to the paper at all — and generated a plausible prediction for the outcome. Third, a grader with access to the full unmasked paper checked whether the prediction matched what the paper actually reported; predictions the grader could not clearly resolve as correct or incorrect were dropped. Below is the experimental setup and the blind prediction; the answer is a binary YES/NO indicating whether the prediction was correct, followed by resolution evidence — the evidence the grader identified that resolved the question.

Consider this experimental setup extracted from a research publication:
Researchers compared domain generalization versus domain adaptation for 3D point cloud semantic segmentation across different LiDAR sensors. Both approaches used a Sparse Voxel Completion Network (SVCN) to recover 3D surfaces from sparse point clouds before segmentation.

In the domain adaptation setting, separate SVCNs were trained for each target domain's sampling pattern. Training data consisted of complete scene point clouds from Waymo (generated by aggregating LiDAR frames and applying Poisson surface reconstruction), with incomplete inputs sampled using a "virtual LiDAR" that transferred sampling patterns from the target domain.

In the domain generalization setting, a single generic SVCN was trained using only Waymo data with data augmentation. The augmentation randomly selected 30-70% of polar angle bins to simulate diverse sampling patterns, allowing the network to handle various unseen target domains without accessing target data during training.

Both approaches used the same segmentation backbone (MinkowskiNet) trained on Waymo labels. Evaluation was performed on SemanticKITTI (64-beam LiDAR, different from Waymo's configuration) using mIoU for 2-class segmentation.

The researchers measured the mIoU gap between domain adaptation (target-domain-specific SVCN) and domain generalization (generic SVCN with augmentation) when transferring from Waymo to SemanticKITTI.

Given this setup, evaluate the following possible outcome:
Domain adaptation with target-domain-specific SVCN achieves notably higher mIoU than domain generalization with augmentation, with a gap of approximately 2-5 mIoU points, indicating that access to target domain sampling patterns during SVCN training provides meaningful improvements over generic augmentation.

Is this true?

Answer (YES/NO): NO